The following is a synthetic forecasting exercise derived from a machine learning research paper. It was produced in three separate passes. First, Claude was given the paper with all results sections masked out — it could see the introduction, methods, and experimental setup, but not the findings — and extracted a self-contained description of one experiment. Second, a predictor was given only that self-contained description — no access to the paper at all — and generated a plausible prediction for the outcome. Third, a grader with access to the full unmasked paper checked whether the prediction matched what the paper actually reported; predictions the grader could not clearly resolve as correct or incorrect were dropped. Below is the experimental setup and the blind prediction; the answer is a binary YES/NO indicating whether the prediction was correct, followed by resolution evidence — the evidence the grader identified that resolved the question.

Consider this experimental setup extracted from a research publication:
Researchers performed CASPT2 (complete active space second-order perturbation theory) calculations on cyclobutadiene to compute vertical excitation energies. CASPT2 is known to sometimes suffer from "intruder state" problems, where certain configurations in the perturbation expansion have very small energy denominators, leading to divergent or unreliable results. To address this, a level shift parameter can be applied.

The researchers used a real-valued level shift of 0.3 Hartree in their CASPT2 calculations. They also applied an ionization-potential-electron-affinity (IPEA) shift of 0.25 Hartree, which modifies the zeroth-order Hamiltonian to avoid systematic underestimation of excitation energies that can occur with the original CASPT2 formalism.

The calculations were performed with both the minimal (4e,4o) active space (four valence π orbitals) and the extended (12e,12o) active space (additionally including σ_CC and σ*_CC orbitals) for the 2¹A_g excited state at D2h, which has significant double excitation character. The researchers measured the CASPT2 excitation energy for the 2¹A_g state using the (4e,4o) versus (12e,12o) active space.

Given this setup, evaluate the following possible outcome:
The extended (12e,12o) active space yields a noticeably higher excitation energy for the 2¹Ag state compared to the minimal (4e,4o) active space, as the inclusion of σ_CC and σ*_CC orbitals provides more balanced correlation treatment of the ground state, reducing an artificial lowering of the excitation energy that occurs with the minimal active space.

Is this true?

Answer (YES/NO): NO